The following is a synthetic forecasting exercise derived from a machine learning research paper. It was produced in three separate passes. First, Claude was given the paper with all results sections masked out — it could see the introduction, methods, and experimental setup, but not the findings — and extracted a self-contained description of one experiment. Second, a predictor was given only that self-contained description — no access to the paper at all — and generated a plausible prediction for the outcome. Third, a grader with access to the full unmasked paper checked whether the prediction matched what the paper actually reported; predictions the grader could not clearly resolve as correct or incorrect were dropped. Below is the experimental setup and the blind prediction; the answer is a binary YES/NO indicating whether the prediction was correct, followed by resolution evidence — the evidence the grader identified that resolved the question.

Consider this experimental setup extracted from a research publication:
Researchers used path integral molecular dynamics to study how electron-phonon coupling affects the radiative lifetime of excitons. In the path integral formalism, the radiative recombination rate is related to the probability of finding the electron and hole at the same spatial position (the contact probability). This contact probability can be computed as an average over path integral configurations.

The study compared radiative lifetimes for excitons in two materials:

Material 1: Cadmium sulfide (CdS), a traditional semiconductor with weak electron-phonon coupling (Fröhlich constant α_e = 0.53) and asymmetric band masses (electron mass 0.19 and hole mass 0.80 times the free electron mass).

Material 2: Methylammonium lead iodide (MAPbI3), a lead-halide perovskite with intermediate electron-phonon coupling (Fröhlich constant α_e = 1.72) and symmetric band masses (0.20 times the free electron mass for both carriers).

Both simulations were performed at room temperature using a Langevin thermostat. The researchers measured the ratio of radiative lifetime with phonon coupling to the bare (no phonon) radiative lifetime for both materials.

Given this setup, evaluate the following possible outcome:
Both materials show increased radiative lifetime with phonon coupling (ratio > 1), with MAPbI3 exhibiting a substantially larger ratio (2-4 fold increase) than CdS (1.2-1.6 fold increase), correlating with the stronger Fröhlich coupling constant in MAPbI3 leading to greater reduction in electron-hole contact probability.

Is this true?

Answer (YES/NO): YES